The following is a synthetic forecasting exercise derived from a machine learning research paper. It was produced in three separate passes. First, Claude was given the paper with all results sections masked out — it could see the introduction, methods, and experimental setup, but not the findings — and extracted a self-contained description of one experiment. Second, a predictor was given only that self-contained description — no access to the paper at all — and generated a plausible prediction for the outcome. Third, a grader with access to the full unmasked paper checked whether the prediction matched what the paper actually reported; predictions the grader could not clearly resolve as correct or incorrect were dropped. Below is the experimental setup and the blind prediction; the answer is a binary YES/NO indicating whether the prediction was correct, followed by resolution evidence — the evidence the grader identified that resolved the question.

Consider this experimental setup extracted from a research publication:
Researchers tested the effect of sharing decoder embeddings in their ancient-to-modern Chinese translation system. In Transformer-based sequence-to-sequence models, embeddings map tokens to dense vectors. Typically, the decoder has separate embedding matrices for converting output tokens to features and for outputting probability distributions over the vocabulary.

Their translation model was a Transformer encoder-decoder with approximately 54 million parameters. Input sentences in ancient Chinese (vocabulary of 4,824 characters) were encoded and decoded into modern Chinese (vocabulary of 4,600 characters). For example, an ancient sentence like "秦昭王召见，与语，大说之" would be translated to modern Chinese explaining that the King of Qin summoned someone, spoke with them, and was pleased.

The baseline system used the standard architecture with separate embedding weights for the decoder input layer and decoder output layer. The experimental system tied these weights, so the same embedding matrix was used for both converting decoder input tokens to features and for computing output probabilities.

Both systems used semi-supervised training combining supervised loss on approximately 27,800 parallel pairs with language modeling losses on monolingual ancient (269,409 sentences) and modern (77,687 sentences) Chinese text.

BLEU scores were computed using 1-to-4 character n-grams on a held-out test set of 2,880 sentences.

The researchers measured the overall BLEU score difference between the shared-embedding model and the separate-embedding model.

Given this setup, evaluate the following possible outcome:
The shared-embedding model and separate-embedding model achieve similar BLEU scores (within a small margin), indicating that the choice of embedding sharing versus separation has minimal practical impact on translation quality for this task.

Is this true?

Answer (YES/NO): NO